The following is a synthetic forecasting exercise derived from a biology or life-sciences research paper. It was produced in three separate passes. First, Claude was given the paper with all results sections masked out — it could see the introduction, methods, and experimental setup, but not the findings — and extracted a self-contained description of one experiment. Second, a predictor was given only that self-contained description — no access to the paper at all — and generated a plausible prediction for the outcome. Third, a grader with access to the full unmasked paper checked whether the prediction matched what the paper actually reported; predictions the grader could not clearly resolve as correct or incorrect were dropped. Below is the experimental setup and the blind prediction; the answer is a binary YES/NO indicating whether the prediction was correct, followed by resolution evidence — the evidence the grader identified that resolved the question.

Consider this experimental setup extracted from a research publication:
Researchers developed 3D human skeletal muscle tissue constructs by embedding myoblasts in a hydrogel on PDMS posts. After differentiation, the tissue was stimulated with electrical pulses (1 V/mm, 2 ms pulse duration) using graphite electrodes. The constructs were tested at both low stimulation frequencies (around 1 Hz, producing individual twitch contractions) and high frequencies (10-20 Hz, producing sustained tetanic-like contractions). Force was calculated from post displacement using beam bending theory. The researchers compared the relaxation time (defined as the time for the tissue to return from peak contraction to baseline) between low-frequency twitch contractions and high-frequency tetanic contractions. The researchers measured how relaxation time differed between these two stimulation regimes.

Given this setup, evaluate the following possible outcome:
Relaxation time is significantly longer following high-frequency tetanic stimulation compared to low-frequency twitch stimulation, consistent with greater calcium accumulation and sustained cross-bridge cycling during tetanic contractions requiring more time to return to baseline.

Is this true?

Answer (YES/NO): NO